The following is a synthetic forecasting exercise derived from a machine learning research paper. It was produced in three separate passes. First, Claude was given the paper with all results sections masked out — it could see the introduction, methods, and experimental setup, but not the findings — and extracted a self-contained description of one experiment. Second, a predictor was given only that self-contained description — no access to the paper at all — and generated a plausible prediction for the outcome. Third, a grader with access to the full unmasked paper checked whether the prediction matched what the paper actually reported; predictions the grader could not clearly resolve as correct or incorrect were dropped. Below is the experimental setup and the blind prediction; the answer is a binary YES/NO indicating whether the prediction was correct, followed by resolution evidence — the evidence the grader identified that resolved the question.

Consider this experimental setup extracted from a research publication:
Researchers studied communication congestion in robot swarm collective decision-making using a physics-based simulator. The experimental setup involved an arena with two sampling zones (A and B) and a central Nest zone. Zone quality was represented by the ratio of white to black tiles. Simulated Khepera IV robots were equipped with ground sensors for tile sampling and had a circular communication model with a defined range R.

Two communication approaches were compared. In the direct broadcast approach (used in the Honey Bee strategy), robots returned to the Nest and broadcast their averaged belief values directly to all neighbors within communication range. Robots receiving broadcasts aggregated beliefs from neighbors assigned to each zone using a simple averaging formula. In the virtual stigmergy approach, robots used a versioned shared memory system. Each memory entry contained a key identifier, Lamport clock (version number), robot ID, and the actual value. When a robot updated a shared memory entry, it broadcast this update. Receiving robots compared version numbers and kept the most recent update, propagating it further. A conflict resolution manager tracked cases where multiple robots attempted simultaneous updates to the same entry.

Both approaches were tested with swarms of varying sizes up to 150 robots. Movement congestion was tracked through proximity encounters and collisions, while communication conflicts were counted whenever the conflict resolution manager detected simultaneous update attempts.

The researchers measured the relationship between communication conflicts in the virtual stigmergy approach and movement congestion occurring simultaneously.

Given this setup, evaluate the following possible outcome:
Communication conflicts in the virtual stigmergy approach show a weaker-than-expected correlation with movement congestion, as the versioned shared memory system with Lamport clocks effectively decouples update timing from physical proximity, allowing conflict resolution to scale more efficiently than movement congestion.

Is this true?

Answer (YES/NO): NO